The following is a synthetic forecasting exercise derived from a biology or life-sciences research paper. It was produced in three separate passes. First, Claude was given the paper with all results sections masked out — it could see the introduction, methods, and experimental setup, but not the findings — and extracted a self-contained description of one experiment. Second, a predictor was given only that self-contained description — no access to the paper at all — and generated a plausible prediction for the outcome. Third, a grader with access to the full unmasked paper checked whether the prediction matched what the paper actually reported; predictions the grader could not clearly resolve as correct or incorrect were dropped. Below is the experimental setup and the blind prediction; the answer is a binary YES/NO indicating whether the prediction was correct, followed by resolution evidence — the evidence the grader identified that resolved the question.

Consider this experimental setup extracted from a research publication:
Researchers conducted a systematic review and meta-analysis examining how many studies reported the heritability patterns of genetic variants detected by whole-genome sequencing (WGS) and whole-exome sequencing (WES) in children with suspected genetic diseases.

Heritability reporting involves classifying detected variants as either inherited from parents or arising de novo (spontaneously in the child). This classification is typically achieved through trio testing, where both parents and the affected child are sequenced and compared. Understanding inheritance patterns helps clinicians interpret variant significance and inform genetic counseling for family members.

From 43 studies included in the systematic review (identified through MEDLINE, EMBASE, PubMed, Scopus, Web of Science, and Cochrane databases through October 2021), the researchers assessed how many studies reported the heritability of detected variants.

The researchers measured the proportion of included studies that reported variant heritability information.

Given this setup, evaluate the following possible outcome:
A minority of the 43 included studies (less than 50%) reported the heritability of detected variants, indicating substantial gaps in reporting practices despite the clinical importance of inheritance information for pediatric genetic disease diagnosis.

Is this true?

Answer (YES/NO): NO